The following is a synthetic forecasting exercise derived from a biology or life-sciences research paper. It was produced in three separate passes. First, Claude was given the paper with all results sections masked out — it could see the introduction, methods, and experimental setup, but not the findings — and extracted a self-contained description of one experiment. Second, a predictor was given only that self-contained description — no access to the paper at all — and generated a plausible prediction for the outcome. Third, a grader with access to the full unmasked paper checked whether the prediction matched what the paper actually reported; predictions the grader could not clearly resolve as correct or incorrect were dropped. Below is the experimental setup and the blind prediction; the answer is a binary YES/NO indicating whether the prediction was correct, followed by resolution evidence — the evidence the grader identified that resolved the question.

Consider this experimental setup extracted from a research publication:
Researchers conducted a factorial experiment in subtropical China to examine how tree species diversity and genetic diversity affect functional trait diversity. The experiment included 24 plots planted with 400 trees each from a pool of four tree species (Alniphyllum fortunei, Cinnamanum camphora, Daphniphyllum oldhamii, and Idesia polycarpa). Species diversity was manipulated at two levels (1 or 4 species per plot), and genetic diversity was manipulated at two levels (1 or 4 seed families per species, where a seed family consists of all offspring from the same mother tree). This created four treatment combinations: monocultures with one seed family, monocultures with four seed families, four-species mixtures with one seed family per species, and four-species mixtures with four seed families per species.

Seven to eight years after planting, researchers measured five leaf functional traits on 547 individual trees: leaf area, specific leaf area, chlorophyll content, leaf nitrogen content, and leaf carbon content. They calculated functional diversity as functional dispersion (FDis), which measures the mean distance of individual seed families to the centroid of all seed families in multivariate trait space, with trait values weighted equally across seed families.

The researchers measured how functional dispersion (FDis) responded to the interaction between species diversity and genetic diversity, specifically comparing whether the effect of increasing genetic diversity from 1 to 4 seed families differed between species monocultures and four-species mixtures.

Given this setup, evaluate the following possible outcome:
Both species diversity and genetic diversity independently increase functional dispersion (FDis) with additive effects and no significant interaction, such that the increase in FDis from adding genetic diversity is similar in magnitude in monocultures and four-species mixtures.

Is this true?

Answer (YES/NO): NO